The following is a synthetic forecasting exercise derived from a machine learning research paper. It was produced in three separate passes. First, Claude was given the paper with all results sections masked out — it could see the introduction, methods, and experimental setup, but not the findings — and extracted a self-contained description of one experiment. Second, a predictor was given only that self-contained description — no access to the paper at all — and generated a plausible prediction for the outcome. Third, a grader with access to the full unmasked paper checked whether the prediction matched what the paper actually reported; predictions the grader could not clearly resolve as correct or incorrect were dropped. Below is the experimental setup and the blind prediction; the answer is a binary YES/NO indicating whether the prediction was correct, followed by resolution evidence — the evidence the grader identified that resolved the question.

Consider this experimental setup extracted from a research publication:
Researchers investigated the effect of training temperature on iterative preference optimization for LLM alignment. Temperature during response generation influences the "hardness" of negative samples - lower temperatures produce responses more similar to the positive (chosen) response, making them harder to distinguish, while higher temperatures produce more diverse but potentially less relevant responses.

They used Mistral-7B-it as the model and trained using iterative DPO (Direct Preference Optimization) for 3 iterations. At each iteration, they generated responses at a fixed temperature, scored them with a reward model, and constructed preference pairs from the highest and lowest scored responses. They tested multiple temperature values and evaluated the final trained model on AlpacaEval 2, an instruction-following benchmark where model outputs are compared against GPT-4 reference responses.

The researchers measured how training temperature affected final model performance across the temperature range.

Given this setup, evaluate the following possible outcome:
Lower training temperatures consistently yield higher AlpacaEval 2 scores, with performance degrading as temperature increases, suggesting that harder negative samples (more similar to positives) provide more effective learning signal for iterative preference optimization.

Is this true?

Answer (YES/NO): NO